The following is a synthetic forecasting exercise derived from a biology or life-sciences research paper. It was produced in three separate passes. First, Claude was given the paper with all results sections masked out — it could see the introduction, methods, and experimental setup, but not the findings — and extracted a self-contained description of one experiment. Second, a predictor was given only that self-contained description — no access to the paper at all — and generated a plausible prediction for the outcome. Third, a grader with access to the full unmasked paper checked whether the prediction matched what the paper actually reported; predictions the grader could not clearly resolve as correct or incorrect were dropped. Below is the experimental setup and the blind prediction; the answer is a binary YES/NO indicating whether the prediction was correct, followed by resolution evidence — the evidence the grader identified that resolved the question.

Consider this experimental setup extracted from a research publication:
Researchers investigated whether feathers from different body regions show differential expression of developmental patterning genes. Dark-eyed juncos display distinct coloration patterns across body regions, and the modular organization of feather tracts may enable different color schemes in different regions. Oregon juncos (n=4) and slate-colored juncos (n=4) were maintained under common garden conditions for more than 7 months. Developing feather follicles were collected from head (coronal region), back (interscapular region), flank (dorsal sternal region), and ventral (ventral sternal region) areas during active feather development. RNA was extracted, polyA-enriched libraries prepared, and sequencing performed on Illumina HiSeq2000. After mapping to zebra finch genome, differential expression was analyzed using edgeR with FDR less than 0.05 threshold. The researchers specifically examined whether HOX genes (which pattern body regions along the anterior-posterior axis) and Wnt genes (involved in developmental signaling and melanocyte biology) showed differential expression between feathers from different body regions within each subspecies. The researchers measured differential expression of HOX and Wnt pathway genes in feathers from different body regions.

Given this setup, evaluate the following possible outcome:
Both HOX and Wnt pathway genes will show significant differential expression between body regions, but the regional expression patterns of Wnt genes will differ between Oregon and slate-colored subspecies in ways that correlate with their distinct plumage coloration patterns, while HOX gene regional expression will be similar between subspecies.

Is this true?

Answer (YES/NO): NO